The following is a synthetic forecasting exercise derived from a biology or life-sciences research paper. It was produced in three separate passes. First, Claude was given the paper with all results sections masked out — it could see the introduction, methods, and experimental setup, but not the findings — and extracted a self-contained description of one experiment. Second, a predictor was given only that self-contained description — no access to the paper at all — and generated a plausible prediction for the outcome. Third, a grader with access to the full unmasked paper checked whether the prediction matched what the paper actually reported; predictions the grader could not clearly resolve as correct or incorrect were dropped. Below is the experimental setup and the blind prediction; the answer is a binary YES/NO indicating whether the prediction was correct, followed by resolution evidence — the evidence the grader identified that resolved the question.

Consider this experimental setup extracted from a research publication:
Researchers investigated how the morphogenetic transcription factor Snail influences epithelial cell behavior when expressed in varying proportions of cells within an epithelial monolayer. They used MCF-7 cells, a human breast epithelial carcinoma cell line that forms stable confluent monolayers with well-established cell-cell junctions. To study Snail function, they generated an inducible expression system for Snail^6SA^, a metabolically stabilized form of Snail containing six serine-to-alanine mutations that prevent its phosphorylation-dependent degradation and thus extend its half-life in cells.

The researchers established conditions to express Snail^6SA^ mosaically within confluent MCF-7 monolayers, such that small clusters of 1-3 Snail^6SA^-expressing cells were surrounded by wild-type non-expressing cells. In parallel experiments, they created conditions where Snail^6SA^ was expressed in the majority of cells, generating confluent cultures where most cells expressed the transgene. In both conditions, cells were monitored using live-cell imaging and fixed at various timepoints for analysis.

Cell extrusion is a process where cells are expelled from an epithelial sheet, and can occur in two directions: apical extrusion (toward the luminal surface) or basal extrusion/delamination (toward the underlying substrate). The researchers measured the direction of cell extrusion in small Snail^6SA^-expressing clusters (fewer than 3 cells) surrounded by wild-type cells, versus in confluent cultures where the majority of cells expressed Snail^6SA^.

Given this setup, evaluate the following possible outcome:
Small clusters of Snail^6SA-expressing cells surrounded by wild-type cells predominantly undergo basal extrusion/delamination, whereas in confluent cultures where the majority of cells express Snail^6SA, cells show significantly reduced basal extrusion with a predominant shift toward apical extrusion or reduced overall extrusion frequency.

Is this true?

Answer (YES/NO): NO